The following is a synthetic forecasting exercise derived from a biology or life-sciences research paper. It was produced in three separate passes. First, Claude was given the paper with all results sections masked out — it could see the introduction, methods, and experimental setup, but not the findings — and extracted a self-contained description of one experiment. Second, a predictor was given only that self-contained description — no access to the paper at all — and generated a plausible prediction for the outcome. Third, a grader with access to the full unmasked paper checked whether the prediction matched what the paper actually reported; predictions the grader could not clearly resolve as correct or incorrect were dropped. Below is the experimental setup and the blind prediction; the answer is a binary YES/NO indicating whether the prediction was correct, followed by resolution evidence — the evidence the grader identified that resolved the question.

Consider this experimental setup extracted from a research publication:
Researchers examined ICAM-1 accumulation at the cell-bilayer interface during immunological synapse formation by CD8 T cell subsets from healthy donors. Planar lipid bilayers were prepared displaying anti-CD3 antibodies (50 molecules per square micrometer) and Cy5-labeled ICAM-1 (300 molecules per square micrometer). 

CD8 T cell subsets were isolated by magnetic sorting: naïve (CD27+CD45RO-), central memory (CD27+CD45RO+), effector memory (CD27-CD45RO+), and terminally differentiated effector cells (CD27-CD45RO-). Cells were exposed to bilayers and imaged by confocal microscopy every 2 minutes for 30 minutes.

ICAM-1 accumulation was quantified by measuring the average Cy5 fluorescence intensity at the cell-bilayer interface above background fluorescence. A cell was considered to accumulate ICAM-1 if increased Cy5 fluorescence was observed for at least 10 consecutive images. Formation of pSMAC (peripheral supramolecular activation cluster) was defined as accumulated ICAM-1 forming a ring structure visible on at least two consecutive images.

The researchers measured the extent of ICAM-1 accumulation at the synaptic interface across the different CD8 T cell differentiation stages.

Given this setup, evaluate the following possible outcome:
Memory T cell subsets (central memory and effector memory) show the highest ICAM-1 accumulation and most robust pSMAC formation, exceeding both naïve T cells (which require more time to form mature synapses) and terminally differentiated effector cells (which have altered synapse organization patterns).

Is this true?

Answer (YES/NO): NO